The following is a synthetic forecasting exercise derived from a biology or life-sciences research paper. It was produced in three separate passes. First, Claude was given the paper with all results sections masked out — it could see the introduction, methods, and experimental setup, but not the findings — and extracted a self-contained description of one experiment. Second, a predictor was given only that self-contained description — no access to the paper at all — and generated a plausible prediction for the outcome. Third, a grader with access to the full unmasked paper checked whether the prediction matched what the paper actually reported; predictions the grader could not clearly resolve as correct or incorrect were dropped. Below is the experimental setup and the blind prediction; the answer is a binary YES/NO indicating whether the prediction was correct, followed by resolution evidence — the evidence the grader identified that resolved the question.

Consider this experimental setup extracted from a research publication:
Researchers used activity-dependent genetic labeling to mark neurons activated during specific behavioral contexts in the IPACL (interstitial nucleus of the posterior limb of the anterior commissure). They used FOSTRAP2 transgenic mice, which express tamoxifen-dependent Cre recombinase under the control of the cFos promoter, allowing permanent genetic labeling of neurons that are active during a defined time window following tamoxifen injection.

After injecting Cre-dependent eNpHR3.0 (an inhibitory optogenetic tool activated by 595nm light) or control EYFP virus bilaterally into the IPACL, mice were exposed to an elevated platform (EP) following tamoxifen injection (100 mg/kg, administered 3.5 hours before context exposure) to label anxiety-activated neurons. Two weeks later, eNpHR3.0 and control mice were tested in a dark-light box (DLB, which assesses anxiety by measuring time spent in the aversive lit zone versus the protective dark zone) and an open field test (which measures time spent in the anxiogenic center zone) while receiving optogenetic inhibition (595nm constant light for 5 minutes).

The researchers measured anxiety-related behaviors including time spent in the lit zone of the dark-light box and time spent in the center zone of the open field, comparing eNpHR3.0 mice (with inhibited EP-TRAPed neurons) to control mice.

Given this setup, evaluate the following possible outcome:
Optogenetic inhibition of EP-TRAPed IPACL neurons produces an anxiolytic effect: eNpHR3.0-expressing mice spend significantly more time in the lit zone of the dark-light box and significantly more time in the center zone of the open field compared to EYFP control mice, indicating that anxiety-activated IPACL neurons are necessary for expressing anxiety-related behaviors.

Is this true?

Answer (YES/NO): YES